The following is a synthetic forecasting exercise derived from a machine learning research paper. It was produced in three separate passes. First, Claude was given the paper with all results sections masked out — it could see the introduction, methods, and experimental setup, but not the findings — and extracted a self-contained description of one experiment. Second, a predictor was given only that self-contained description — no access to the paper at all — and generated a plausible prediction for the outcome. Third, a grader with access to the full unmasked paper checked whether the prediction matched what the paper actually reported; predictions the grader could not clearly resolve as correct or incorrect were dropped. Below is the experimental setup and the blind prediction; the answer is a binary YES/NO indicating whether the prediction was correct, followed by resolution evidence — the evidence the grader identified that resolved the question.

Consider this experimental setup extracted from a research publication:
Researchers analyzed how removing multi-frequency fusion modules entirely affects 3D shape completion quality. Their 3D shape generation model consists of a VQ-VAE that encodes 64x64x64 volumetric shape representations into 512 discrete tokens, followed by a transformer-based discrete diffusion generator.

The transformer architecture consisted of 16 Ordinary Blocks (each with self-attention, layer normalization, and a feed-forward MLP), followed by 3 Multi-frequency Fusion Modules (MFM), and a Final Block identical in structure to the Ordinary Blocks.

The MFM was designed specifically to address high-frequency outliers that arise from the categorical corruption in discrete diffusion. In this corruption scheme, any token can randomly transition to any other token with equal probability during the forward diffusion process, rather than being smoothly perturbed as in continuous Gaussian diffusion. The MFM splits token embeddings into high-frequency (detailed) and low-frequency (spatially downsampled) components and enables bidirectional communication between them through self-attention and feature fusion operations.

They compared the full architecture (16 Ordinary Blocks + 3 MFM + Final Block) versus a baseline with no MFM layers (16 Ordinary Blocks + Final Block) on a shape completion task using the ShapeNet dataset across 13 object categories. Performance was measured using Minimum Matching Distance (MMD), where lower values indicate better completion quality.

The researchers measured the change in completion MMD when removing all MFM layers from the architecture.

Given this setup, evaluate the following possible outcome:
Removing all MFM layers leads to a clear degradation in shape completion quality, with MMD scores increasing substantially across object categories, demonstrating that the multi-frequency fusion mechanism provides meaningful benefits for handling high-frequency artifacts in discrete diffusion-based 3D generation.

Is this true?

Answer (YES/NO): YES